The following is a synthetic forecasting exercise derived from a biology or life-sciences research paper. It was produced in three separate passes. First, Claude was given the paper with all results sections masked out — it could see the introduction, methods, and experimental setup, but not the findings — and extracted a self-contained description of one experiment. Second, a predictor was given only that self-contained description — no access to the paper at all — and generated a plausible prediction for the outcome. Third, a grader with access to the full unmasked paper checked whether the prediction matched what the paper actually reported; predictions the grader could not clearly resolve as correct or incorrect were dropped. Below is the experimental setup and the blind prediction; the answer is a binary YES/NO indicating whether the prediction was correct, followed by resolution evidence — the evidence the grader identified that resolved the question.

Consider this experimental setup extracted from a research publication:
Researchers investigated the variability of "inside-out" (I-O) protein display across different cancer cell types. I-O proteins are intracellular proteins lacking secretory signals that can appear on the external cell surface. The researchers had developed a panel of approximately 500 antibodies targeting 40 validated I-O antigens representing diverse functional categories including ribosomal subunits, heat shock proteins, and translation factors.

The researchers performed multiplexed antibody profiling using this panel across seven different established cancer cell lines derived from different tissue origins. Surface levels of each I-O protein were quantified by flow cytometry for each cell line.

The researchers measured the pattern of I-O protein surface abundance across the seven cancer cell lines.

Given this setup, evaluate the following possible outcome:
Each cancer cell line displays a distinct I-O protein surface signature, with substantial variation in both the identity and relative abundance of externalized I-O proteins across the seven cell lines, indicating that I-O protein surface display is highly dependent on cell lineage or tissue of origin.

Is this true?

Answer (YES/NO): NO